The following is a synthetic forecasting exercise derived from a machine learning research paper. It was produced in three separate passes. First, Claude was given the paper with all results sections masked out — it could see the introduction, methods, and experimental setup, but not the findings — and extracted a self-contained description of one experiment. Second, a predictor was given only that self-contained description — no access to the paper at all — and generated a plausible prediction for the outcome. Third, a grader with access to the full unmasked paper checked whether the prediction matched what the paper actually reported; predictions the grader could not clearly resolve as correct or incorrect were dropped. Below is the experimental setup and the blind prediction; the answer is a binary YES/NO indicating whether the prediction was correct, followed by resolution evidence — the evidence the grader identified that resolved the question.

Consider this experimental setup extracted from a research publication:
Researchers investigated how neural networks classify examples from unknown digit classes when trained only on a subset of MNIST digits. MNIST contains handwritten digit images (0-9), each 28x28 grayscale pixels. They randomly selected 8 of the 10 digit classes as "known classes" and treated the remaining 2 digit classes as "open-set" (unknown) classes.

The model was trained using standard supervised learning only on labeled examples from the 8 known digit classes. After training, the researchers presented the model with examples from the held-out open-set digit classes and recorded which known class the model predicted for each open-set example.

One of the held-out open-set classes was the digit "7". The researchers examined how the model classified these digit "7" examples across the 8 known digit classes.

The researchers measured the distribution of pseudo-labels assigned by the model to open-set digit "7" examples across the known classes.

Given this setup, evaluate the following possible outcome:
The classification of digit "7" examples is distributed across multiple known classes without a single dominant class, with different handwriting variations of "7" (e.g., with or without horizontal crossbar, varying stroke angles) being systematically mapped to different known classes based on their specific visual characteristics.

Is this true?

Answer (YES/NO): NO